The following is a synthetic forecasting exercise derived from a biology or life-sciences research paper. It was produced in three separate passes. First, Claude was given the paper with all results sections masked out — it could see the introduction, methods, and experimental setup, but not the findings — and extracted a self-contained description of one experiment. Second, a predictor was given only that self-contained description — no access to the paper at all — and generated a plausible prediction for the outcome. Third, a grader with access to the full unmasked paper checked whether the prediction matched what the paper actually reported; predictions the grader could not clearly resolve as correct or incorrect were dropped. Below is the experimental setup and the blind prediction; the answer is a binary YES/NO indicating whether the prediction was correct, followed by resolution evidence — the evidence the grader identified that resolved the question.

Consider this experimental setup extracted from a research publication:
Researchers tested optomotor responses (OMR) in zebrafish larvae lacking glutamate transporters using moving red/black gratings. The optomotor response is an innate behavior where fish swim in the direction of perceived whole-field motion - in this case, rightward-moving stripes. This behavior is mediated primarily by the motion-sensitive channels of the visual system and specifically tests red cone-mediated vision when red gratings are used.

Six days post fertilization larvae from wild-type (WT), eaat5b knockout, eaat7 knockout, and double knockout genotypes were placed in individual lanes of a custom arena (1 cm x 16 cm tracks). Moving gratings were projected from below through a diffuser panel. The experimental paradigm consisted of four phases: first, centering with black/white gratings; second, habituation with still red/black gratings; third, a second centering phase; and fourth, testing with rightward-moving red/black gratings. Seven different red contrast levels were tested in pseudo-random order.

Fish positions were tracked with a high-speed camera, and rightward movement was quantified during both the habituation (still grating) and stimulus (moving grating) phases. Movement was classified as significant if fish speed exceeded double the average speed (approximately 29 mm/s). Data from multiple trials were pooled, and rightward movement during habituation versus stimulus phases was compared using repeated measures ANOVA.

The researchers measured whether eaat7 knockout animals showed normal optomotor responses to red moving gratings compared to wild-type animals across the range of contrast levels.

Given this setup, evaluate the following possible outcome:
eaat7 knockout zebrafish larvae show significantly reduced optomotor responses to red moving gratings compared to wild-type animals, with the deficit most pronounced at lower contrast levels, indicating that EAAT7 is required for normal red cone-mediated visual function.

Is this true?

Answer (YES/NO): NO